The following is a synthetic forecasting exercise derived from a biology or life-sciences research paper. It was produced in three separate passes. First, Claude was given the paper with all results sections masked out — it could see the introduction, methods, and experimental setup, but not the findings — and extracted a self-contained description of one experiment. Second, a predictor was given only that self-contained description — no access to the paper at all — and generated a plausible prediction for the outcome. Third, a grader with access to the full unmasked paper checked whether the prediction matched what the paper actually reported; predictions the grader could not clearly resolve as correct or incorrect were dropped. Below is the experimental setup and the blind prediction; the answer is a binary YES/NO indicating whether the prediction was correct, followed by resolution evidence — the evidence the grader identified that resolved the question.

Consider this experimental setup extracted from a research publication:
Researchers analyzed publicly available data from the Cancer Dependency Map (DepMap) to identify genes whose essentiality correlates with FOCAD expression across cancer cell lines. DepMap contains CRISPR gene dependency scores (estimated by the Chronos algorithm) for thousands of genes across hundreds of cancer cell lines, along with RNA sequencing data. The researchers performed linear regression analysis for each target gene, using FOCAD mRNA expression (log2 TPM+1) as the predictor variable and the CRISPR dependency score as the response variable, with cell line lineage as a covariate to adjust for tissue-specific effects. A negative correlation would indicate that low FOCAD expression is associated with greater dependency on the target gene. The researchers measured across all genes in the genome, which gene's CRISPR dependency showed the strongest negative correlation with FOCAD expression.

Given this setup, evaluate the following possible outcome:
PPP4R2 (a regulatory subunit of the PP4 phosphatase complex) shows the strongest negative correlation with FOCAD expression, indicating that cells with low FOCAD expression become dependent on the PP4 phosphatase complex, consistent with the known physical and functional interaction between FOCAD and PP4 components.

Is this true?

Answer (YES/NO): NO